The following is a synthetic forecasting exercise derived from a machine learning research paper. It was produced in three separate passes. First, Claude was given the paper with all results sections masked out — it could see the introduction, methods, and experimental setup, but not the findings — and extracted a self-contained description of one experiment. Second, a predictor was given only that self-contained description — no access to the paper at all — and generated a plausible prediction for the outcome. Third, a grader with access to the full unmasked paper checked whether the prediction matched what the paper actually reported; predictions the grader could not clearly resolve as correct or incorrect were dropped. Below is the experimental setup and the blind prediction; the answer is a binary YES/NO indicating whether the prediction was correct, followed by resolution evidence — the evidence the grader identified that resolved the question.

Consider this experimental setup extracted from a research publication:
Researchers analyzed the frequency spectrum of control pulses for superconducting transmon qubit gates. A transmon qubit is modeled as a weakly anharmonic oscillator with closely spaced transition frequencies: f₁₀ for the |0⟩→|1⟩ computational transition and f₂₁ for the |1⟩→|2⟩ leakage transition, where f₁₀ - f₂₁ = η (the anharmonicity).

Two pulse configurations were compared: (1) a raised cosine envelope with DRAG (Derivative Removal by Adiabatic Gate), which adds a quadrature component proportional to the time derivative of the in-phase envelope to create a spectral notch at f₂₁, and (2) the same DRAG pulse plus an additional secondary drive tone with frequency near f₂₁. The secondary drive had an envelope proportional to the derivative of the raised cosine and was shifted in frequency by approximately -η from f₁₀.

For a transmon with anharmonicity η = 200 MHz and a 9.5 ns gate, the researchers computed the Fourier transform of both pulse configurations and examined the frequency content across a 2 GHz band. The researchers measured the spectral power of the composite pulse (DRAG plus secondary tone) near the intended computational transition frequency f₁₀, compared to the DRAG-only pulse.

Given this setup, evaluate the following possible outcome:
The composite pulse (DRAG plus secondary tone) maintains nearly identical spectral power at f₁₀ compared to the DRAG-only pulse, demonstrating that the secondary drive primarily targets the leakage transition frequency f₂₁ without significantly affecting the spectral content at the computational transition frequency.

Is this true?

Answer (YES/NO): YES